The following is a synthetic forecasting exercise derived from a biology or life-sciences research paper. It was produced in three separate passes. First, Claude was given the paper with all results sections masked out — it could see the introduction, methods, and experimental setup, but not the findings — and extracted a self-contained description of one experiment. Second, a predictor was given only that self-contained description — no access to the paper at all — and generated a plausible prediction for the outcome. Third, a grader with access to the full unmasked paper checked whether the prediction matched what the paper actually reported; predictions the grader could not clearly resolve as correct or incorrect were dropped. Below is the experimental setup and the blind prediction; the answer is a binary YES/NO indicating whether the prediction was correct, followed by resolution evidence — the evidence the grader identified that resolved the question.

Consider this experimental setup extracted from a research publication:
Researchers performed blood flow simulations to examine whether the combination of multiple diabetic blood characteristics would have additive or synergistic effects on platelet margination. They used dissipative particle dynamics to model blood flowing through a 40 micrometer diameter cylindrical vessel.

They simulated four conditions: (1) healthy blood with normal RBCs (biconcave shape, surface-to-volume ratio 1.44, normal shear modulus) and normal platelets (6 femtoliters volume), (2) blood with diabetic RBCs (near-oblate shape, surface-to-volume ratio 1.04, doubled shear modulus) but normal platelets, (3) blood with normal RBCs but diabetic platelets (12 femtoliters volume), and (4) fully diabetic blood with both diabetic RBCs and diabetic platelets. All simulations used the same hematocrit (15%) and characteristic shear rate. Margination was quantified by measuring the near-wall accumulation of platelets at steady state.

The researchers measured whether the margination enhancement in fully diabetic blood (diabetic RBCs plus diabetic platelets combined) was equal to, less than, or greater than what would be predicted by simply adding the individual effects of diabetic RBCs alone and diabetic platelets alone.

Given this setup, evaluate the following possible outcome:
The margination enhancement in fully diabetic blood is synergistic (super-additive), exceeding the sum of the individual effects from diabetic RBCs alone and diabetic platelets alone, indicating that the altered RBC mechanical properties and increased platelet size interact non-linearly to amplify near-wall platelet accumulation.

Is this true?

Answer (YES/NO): NO